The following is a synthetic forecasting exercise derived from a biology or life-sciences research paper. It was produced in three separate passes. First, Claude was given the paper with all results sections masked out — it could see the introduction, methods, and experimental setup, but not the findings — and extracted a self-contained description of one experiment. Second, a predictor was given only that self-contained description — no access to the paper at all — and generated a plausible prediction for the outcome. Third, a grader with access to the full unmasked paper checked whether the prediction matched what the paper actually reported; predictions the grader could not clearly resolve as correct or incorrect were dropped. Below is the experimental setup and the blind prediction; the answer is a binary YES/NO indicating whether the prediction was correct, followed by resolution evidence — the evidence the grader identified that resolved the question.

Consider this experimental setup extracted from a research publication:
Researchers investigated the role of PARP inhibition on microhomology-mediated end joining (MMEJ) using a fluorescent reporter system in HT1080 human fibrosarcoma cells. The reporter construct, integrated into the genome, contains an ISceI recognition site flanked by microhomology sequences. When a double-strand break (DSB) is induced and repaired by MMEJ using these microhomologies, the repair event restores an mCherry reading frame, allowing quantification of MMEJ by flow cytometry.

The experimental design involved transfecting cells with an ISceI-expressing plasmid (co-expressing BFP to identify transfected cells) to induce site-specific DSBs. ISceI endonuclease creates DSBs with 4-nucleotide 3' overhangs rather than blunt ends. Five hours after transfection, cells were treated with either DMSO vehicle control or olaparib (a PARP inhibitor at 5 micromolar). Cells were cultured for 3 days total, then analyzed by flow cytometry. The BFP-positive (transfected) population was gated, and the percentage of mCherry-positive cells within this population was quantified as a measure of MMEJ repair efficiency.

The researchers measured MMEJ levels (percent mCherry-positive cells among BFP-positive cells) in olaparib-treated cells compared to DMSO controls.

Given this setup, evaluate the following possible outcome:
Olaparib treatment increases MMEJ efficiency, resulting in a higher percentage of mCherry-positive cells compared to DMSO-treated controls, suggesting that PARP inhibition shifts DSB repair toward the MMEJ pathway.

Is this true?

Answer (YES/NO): YES